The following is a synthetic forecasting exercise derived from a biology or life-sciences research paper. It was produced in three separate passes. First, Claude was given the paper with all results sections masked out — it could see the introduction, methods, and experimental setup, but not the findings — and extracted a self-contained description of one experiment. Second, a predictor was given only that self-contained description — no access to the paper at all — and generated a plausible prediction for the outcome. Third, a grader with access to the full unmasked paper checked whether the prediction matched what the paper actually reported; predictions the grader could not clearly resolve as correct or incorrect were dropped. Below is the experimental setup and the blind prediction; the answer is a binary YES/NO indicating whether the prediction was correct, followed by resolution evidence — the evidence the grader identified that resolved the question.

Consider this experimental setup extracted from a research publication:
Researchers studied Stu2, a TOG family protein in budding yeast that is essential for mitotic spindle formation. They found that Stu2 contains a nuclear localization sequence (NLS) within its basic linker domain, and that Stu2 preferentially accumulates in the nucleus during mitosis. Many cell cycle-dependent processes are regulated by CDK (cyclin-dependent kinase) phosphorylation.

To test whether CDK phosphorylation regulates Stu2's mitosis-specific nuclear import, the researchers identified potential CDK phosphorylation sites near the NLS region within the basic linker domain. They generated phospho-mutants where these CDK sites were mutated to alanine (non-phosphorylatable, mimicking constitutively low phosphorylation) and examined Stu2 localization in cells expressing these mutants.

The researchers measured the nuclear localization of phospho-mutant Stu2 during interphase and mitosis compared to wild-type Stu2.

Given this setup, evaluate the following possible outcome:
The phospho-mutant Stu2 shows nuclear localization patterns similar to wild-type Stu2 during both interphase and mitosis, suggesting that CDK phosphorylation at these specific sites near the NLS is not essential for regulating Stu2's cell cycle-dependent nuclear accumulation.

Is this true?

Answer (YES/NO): NO